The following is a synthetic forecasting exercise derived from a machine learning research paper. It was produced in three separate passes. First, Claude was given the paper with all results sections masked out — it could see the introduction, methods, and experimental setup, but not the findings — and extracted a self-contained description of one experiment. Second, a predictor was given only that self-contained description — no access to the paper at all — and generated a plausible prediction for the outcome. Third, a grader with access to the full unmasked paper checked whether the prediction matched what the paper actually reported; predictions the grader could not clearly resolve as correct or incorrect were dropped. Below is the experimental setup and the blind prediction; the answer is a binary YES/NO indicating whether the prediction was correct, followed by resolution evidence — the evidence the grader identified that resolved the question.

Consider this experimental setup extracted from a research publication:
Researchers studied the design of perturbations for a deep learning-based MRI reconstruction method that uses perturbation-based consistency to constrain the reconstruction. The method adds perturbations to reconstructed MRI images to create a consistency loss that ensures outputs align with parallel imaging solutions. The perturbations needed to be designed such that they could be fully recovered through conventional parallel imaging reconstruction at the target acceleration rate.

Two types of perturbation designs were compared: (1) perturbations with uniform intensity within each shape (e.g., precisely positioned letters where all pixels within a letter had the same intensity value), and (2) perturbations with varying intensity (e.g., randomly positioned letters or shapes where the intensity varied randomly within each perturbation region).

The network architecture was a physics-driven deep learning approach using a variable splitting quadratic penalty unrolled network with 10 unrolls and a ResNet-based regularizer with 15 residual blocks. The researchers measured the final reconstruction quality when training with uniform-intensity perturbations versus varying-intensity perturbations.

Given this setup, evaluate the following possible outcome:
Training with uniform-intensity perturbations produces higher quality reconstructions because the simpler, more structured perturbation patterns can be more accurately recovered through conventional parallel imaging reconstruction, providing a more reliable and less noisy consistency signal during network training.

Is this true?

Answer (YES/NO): NO